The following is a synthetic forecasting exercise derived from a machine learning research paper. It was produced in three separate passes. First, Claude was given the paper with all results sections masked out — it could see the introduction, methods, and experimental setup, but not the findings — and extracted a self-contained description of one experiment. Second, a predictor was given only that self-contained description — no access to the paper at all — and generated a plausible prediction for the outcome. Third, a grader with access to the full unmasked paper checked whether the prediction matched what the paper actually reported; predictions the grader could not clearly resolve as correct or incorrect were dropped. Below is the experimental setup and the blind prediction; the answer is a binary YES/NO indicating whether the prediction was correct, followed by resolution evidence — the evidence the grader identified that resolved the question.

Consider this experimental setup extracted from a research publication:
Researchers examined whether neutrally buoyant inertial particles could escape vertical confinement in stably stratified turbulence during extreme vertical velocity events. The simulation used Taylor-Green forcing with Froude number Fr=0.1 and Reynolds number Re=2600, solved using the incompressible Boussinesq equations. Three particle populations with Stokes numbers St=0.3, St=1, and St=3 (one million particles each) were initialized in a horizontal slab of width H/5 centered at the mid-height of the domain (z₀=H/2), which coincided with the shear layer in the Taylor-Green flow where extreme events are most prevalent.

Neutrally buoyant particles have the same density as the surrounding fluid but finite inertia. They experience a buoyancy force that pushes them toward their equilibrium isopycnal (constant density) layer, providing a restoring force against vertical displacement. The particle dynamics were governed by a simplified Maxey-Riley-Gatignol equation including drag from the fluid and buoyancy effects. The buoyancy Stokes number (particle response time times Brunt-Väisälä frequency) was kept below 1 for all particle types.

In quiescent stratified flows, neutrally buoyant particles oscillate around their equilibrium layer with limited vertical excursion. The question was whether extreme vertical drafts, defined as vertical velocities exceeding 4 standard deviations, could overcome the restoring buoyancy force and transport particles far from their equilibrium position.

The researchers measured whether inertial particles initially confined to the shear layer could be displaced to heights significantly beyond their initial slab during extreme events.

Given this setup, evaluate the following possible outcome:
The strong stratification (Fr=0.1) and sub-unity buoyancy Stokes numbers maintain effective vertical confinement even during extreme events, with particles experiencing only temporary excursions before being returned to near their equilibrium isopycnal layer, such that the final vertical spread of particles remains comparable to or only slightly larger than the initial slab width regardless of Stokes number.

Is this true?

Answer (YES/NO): NO